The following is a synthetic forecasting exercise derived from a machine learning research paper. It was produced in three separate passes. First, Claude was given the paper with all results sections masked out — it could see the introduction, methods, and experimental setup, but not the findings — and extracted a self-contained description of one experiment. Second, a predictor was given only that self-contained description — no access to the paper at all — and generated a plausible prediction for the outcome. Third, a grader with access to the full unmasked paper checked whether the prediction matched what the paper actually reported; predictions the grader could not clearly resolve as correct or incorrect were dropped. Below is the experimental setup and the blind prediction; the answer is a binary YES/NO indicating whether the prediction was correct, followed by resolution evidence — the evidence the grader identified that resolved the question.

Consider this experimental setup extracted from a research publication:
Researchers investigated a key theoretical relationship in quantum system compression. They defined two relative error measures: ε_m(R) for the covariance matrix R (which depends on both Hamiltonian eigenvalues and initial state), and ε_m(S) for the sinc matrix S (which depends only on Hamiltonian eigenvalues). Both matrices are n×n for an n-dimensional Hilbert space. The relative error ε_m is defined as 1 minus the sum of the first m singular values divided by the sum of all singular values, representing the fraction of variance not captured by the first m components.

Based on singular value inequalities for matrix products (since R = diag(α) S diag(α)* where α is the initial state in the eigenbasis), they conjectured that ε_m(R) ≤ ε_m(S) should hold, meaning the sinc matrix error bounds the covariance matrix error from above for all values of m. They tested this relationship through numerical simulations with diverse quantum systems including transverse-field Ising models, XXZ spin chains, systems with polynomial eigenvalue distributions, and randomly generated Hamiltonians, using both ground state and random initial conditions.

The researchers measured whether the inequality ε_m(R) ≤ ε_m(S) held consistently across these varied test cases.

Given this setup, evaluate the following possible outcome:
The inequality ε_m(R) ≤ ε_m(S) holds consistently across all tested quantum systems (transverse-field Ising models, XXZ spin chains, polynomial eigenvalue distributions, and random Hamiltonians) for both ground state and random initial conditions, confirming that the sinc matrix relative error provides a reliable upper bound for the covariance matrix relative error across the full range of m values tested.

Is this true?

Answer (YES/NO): NO